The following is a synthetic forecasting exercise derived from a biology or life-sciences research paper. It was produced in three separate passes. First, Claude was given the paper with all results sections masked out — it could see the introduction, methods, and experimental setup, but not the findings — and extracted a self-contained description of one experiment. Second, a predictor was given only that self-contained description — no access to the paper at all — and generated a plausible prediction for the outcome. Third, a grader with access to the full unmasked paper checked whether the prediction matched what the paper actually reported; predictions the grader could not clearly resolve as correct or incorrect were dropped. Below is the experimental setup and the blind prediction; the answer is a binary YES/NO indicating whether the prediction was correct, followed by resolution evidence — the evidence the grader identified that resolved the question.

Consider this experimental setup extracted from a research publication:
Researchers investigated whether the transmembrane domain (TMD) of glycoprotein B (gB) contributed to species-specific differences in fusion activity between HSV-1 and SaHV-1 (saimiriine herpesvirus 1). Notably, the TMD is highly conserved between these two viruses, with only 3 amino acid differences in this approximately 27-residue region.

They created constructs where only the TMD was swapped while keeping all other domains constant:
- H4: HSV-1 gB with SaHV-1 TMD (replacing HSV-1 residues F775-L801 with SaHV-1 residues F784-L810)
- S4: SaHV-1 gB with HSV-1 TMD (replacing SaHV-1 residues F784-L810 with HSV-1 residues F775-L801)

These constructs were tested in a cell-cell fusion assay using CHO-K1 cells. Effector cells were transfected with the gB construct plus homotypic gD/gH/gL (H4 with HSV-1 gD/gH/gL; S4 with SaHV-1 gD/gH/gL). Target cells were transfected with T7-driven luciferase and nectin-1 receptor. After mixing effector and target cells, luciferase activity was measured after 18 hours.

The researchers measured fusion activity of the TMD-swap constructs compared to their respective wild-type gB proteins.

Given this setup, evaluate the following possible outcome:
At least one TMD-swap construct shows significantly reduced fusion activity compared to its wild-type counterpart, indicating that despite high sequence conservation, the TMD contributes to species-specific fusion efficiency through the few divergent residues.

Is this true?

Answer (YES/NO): NO